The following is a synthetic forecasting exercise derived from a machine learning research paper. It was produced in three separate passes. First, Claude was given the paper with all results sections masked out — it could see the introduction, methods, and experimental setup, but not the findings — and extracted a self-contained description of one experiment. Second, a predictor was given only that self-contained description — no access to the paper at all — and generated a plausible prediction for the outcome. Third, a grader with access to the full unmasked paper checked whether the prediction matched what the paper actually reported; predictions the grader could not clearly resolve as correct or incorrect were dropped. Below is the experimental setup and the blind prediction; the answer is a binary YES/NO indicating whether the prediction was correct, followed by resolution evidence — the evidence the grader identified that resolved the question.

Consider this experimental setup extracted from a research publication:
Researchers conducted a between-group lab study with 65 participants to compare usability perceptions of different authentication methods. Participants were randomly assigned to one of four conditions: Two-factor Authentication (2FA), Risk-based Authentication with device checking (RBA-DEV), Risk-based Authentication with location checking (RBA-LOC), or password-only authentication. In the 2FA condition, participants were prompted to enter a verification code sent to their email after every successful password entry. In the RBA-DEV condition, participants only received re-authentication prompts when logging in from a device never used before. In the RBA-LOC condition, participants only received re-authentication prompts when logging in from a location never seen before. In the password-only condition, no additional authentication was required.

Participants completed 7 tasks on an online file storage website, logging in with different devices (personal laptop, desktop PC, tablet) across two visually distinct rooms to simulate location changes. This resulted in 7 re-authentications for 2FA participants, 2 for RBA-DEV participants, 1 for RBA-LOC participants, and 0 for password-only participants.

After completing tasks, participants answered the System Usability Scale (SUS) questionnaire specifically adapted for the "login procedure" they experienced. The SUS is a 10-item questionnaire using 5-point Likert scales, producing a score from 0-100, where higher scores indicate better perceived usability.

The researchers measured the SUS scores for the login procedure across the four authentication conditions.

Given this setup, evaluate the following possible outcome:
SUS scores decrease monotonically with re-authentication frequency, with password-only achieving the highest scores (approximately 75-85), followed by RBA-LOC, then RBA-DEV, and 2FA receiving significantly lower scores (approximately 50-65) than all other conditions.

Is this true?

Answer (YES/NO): NO